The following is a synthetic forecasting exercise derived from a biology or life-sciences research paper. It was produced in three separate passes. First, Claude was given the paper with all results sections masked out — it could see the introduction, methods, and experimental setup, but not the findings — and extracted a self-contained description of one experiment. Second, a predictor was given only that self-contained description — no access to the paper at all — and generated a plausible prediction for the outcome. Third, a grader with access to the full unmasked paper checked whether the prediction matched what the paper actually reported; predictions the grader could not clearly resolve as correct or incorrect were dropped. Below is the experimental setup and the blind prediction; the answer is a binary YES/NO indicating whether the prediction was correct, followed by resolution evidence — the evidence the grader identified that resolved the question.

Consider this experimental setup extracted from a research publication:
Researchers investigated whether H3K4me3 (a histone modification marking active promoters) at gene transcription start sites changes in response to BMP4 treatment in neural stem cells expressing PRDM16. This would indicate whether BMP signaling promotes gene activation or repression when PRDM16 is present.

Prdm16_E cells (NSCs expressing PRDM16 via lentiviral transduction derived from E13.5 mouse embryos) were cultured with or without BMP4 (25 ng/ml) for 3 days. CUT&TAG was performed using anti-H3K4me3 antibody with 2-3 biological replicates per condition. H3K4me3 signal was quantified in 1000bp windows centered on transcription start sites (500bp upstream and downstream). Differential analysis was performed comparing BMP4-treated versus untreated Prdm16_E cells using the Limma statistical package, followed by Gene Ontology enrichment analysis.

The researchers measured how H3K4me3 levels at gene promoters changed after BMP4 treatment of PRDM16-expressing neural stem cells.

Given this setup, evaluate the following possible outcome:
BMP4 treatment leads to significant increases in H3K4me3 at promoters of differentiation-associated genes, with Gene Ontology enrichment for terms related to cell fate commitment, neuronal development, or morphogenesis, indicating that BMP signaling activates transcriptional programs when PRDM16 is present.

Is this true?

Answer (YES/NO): NO